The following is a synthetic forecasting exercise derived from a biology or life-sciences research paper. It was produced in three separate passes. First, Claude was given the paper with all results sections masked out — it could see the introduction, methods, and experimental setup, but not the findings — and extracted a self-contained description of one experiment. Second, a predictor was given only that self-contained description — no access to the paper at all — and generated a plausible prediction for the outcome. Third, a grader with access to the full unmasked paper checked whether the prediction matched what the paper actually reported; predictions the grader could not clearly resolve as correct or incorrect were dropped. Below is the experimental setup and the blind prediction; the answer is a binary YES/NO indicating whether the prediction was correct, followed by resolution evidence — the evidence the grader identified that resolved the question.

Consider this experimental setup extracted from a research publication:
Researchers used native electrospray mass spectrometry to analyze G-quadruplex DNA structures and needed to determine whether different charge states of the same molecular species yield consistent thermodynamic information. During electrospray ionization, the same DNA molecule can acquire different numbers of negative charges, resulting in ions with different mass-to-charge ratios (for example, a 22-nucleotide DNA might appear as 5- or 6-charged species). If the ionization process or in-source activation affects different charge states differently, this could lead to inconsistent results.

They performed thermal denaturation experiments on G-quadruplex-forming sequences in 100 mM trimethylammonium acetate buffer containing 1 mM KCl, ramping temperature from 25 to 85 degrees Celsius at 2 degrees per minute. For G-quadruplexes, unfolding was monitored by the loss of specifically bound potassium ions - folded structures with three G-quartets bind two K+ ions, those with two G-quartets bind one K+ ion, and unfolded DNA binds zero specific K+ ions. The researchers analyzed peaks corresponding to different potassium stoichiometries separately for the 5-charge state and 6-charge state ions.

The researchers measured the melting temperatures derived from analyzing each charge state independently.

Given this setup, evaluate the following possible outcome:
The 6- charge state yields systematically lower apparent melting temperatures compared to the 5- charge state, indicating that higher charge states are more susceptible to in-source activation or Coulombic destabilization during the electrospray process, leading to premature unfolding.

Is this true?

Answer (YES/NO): NO